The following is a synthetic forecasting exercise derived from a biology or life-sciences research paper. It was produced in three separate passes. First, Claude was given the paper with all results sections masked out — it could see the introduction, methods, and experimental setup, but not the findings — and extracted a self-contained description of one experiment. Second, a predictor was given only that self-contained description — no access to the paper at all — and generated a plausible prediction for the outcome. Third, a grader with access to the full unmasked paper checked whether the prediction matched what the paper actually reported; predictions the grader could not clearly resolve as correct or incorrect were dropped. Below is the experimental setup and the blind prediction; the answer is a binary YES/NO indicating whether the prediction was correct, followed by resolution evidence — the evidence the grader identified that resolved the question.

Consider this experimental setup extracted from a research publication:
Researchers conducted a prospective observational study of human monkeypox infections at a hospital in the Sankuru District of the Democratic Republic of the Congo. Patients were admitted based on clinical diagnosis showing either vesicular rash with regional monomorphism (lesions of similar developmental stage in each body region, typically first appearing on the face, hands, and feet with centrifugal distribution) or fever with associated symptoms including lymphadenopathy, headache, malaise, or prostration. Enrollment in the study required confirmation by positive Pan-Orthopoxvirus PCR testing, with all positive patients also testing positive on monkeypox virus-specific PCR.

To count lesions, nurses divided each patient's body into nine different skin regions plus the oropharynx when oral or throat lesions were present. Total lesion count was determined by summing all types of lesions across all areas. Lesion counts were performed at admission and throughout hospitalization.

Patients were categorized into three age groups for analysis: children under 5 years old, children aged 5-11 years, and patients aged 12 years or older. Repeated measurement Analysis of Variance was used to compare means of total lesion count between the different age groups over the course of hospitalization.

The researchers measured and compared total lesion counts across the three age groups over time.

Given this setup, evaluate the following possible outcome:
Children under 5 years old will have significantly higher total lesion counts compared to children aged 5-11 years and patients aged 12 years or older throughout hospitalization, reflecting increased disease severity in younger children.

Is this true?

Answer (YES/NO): NO